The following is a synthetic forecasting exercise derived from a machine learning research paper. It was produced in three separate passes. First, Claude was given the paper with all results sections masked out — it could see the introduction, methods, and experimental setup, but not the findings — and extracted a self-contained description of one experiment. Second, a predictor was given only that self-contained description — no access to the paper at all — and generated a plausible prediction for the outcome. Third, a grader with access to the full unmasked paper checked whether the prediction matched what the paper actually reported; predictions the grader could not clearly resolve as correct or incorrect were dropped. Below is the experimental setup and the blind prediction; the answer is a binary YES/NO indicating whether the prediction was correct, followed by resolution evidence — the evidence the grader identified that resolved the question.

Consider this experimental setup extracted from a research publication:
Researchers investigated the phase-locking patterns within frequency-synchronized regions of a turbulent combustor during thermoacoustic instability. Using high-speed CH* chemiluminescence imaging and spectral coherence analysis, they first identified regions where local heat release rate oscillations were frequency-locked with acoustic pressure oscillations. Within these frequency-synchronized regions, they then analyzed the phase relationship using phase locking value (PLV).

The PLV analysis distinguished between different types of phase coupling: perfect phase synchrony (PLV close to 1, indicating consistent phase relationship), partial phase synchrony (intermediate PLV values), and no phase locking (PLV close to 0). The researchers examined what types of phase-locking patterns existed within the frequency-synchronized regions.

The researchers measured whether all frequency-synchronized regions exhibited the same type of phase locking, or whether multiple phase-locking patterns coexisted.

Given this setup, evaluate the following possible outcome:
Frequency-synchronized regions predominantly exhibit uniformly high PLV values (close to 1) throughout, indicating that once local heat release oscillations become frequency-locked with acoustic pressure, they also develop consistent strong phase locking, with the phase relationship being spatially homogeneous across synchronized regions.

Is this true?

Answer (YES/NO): NO